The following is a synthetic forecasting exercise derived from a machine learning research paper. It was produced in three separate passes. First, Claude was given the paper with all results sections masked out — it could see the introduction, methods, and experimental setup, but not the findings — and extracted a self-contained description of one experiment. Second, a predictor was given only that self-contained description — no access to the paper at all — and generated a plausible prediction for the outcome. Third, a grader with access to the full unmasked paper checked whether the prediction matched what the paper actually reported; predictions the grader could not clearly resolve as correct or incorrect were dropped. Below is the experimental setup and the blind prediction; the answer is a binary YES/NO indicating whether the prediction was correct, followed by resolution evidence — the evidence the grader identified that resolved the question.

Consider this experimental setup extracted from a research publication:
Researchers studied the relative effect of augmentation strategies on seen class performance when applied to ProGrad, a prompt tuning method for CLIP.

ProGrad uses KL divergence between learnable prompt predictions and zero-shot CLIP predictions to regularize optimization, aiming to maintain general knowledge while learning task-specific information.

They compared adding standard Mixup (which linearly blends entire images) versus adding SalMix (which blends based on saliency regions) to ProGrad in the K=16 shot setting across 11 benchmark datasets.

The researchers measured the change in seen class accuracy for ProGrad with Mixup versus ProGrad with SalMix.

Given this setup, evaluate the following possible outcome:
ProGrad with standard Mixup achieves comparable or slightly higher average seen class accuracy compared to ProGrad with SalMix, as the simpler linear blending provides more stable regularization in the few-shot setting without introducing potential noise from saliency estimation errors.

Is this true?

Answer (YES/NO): NO